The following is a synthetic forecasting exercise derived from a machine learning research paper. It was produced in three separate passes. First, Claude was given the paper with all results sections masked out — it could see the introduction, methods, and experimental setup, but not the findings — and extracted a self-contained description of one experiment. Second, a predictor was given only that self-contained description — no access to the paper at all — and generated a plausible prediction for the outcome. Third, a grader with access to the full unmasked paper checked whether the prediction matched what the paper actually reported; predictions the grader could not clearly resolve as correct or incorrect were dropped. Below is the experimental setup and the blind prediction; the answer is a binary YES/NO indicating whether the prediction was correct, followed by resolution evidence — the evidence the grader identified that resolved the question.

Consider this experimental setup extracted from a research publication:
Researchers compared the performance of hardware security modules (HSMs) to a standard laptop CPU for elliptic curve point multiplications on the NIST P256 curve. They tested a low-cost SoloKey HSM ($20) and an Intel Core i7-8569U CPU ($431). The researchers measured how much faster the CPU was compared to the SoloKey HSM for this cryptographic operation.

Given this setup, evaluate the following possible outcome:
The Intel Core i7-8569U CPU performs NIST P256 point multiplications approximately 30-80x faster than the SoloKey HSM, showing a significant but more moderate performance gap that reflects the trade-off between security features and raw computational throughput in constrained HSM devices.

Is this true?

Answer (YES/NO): NO